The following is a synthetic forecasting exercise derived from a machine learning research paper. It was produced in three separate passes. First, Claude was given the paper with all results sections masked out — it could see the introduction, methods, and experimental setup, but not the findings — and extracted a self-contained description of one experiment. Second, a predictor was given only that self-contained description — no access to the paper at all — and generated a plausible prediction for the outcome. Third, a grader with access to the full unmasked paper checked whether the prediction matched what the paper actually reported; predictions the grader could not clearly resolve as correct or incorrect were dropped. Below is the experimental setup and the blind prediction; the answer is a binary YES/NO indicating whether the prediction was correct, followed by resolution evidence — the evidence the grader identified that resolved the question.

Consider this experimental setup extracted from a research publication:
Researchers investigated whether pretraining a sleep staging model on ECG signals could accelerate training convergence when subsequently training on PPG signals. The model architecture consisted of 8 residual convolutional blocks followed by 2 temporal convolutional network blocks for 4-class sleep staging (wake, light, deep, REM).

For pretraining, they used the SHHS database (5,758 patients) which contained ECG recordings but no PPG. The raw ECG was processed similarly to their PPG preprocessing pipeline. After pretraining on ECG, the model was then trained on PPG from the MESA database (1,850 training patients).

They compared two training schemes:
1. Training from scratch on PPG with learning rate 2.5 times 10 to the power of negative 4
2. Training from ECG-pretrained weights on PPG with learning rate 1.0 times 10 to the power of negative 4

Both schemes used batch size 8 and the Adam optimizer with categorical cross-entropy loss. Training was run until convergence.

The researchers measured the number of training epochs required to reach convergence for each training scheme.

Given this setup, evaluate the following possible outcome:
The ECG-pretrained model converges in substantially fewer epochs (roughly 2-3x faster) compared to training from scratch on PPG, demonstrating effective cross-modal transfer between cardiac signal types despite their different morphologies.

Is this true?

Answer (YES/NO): NO